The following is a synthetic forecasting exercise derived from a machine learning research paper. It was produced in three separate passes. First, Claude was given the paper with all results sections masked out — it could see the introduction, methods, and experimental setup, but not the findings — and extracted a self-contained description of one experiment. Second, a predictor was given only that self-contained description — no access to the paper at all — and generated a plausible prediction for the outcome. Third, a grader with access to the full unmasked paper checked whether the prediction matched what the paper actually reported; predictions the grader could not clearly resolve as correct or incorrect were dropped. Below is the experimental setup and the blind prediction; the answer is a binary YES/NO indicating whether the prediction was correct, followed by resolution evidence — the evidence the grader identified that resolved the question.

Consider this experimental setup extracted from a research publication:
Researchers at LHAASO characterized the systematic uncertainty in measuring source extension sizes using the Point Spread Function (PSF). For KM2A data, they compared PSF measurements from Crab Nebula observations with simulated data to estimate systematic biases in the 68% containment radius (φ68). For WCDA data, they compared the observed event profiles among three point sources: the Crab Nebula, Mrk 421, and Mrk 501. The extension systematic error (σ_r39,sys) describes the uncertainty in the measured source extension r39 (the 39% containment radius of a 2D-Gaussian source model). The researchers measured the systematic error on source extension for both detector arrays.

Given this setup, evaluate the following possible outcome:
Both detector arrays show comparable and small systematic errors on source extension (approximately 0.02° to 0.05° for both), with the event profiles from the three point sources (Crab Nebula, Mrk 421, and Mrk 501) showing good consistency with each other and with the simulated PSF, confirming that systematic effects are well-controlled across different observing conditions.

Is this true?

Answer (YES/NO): NO